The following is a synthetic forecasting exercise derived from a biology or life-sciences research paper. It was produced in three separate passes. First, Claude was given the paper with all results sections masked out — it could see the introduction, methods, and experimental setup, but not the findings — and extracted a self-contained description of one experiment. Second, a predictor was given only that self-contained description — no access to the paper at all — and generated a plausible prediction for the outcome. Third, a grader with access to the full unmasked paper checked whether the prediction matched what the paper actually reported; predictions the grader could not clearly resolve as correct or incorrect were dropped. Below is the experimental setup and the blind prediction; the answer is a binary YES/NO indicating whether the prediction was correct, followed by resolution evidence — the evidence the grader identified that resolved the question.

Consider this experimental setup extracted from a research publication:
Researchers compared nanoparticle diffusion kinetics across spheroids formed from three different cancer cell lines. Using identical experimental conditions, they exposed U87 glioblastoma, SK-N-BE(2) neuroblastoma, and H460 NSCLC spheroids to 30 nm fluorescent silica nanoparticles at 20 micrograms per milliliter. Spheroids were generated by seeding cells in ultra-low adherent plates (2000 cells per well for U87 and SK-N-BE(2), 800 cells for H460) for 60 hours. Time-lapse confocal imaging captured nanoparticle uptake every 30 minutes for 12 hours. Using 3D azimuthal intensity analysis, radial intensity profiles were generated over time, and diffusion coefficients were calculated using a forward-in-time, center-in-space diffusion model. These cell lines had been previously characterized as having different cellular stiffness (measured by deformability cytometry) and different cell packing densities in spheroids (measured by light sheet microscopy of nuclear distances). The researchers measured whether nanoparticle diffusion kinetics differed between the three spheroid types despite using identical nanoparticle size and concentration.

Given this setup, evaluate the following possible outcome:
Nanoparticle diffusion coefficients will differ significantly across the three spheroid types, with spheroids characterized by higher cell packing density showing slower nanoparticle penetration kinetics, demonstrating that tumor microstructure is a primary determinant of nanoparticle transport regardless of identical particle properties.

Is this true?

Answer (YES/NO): NO